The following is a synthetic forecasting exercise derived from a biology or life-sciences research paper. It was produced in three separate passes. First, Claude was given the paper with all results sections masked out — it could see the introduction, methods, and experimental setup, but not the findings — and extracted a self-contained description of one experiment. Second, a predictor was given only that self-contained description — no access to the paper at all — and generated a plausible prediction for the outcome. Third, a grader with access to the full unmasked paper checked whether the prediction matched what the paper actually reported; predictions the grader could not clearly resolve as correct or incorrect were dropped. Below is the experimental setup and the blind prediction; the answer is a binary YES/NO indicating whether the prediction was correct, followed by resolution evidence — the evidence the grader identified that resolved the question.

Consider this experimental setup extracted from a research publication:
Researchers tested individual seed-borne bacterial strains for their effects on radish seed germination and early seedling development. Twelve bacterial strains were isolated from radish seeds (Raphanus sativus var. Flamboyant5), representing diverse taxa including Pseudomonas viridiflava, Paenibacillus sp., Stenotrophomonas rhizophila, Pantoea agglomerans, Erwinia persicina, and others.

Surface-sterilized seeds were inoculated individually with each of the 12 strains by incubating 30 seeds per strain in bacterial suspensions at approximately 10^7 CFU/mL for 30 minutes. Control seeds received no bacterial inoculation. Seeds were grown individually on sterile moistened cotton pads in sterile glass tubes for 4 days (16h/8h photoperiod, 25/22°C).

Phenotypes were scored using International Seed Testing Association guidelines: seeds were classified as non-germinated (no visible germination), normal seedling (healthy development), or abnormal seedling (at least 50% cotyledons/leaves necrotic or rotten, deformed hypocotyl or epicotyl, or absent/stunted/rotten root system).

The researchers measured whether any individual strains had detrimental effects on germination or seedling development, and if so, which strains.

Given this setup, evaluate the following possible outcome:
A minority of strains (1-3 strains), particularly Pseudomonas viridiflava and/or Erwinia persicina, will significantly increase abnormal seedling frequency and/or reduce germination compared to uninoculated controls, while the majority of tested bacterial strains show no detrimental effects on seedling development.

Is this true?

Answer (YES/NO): NO